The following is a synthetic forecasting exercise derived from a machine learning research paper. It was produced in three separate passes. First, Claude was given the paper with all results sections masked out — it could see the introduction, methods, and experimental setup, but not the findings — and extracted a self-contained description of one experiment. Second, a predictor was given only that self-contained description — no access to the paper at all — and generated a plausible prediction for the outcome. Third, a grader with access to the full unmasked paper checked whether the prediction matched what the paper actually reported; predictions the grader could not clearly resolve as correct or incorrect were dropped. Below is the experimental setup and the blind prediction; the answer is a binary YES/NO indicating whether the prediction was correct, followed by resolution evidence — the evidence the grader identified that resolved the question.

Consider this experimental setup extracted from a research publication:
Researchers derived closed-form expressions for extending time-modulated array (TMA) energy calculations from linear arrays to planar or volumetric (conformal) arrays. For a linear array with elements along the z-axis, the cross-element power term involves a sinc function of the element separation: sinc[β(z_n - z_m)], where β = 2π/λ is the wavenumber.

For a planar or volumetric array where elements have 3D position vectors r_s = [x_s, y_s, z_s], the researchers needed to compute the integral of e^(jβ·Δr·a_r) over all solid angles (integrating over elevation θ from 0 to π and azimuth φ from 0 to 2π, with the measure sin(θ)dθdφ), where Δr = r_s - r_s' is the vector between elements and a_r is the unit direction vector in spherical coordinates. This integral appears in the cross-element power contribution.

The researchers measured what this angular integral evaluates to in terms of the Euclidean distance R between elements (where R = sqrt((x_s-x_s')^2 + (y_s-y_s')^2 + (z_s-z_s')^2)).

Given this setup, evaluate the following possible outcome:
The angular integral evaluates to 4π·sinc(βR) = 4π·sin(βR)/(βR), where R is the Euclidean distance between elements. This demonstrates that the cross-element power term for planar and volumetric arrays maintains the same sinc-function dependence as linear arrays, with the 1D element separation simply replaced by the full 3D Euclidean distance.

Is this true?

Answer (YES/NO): YES